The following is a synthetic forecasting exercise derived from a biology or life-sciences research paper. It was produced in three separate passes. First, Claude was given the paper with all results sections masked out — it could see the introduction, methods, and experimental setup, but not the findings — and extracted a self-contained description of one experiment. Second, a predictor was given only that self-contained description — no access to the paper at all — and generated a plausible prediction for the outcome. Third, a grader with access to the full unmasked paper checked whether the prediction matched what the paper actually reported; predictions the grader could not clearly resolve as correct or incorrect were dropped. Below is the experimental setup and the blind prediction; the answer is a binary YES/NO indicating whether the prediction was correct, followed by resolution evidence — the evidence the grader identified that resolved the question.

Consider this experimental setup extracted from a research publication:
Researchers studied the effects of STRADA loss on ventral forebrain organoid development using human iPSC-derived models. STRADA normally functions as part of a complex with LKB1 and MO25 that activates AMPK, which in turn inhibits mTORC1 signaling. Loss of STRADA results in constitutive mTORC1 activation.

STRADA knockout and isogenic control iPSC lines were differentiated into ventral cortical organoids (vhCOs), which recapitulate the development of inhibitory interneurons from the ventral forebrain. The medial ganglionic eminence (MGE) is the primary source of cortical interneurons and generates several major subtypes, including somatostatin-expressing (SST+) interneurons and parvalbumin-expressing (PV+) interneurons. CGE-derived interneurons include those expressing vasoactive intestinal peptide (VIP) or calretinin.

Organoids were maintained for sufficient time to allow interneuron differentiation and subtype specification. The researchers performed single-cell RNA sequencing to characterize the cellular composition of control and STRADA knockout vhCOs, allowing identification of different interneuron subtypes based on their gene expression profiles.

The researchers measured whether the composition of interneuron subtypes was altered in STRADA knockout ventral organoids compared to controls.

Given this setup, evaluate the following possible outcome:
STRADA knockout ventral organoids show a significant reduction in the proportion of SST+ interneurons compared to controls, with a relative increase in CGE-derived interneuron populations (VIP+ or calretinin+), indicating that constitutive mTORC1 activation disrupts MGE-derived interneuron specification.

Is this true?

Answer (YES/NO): NO